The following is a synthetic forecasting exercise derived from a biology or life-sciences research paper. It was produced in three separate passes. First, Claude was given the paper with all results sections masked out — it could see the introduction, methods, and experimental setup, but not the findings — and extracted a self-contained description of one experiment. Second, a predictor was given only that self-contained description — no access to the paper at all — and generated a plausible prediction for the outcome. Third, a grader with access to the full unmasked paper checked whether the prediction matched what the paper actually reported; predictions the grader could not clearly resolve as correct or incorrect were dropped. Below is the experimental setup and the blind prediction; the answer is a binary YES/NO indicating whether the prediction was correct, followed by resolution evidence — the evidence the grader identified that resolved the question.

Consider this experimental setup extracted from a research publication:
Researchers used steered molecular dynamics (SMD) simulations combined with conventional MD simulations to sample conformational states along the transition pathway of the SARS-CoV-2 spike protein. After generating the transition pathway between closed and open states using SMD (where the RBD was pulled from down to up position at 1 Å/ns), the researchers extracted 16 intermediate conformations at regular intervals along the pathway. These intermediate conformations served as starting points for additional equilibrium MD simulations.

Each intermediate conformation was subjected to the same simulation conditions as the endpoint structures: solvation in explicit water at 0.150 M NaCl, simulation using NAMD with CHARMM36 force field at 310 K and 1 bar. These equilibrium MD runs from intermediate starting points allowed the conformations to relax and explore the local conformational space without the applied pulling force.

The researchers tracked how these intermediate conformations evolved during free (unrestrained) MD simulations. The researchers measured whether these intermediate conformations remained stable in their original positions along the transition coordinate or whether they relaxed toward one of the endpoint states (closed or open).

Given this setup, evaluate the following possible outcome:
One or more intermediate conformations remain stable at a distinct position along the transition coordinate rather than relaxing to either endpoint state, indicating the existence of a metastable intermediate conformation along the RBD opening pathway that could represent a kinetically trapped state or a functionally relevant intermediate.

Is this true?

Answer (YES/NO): YES